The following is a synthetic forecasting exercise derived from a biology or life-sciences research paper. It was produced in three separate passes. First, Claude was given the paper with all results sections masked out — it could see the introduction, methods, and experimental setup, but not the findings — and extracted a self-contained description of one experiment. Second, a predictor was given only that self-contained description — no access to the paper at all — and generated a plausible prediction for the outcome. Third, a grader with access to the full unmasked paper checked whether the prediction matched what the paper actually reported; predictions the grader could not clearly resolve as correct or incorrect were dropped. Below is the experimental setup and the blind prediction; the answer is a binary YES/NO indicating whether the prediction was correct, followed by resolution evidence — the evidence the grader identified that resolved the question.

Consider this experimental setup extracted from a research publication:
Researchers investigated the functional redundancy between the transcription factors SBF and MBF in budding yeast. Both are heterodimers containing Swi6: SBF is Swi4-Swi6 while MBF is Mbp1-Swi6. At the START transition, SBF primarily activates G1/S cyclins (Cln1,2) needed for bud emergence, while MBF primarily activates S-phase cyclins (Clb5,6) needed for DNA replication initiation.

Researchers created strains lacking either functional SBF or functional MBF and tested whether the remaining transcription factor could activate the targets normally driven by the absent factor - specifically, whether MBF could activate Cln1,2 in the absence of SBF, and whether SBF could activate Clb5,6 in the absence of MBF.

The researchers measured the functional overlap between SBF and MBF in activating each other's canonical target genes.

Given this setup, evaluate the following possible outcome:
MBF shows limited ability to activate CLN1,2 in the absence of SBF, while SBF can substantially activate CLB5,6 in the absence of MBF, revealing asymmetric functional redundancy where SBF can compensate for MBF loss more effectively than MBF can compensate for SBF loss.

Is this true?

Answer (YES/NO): NO